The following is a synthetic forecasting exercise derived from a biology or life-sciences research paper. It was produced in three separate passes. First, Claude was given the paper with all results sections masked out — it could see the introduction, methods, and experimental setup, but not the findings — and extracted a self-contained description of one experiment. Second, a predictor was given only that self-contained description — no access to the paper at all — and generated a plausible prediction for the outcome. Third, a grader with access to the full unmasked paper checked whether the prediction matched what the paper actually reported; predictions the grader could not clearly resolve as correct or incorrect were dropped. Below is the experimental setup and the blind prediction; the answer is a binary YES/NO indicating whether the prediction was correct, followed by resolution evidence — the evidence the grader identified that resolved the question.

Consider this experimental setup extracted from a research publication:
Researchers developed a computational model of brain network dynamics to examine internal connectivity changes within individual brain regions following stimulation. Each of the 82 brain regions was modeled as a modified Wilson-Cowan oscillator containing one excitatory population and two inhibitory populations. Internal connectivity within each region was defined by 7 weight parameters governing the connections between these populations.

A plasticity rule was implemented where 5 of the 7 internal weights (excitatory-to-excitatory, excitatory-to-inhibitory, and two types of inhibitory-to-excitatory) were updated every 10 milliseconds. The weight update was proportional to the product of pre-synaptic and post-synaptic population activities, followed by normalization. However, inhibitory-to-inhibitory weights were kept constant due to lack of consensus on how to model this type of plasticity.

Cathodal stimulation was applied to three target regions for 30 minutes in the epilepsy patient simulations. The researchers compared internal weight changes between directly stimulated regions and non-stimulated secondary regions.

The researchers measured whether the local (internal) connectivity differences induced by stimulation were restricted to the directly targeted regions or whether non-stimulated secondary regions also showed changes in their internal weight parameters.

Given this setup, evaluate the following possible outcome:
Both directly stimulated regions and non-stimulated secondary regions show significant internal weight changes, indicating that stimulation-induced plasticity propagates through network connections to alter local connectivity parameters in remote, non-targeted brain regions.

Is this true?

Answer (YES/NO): YES